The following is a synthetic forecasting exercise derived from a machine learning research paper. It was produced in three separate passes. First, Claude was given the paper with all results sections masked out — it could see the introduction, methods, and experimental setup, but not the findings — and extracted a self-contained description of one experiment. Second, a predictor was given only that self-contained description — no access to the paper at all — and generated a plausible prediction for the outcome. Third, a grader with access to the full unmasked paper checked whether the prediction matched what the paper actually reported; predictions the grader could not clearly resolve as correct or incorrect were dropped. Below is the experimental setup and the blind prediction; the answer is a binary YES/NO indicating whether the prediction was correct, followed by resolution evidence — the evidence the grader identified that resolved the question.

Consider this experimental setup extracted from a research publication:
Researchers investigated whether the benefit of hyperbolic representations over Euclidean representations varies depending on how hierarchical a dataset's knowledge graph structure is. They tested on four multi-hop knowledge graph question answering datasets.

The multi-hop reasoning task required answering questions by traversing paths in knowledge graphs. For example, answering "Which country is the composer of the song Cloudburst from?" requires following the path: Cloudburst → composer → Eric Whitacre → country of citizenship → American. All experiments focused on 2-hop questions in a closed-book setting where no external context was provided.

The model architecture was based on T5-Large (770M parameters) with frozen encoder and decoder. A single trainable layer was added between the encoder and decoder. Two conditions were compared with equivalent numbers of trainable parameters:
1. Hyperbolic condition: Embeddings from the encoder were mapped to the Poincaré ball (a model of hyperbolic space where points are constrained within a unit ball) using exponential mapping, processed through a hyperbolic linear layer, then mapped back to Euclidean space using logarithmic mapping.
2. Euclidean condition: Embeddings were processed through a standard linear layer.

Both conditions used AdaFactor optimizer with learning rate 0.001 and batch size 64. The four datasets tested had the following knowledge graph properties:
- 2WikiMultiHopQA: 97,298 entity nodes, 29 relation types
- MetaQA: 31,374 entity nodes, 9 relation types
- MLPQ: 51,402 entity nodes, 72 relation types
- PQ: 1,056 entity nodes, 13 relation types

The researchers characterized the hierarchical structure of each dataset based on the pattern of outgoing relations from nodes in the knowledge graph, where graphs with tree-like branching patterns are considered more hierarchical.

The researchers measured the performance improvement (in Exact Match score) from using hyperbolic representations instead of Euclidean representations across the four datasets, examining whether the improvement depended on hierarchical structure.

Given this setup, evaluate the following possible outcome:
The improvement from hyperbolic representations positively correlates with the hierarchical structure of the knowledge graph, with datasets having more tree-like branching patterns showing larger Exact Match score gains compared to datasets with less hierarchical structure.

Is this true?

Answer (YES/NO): YES